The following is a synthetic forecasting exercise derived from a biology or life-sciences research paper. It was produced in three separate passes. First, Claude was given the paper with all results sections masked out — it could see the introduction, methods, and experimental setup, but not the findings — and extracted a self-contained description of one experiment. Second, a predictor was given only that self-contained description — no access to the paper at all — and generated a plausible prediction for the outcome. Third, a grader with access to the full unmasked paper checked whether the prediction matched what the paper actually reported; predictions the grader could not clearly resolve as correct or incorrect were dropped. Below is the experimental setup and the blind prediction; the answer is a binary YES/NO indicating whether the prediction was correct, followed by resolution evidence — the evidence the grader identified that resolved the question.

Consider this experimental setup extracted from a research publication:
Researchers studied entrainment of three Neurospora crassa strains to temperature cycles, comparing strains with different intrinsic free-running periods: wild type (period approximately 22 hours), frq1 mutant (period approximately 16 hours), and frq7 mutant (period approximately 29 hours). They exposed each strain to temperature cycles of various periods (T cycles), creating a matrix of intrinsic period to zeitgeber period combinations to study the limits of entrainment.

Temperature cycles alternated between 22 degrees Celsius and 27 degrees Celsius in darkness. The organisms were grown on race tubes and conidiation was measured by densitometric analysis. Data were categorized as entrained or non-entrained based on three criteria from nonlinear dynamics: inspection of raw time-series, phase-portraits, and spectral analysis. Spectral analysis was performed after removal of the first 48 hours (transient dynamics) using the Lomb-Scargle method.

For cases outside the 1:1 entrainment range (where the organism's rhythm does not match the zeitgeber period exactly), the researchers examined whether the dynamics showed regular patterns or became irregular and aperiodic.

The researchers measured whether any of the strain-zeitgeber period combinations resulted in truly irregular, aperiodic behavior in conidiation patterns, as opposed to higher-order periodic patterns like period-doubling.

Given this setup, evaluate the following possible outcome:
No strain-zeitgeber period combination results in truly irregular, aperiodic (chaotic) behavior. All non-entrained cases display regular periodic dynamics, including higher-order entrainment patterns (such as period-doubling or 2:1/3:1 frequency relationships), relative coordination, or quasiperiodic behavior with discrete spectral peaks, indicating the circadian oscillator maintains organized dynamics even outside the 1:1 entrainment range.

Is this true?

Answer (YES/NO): NO